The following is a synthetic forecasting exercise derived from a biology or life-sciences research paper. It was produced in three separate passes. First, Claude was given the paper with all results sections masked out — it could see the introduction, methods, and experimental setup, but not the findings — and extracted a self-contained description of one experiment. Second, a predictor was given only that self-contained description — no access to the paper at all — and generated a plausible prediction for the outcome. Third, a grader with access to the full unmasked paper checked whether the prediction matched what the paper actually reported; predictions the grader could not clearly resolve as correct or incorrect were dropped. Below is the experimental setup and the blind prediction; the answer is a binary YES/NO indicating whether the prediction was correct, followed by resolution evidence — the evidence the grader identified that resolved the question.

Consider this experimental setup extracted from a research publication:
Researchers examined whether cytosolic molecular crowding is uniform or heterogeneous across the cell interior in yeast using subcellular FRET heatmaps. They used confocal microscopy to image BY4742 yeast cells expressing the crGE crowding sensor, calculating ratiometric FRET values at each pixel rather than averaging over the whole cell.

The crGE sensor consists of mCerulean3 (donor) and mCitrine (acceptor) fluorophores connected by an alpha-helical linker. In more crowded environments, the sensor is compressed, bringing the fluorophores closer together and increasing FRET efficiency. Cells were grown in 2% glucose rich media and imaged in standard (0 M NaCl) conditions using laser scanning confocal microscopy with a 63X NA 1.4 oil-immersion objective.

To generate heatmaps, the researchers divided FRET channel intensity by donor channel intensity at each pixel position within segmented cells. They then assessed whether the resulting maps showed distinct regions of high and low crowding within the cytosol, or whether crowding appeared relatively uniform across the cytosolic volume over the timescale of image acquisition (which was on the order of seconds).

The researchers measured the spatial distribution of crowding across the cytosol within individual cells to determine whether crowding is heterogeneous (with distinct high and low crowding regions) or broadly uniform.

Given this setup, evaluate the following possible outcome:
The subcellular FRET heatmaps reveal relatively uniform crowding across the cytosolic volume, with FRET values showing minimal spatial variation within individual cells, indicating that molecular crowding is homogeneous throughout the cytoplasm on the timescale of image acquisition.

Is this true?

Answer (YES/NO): YES